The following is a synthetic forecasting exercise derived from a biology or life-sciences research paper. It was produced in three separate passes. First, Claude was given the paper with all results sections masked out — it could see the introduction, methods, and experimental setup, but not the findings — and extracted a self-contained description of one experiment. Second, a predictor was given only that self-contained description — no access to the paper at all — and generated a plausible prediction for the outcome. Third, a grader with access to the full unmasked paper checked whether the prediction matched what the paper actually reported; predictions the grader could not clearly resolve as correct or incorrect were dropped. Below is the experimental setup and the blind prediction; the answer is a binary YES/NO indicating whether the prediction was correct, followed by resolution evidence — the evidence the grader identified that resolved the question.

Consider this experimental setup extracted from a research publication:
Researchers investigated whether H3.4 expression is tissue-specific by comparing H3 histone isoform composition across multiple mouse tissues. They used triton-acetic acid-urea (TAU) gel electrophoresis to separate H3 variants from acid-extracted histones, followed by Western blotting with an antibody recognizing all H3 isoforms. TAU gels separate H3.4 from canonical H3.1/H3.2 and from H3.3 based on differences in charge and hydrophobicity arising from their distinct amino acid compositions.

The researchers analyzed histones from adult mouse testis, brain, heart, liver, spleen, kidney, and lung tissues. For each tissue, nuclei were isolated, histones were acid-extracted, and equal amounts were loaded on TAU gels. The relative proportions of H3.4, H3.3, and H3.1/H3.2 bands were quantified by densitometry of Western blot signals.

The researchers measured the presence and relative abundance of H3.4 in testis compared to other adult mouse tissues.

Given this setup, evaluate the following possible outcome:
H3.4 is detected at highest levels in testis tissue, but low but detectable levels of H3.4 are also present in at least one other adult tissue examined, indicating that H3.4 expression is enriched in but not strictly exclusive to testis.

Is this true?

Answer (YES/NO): NO